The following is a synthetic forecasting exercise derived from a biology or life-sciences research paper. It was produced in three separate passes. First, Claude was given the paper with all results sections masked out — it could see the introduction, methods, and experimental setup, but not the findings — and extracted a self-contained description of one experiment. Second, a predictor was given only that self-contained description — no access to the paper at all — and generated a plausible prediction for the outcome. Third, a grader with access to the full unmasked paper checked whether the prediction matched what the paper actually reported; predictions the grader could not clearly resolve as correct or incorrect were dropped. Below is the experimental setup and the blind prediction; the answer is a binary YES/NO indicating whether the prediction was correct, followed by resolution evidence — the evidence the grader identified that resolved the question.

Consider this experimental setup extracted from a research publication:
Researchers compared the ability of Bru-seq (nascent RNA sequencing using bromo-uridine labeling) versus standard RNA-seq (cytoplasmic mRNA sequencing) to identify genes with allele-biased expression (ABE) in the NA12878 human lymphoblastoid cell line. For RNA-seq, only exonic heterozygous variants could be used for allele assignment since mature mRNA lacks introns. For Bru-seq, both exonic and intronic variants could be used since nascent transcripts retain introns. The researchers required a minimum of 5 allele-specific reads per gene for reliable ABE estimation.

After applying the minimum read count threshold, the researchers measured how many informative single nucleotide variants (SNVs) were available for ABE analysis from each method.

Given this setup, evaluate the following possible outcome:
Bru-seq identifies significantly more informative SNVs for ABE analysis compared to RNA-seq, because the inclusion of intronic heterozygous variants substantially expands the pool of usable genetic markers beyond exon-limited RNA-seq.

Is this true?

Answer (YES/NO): NO